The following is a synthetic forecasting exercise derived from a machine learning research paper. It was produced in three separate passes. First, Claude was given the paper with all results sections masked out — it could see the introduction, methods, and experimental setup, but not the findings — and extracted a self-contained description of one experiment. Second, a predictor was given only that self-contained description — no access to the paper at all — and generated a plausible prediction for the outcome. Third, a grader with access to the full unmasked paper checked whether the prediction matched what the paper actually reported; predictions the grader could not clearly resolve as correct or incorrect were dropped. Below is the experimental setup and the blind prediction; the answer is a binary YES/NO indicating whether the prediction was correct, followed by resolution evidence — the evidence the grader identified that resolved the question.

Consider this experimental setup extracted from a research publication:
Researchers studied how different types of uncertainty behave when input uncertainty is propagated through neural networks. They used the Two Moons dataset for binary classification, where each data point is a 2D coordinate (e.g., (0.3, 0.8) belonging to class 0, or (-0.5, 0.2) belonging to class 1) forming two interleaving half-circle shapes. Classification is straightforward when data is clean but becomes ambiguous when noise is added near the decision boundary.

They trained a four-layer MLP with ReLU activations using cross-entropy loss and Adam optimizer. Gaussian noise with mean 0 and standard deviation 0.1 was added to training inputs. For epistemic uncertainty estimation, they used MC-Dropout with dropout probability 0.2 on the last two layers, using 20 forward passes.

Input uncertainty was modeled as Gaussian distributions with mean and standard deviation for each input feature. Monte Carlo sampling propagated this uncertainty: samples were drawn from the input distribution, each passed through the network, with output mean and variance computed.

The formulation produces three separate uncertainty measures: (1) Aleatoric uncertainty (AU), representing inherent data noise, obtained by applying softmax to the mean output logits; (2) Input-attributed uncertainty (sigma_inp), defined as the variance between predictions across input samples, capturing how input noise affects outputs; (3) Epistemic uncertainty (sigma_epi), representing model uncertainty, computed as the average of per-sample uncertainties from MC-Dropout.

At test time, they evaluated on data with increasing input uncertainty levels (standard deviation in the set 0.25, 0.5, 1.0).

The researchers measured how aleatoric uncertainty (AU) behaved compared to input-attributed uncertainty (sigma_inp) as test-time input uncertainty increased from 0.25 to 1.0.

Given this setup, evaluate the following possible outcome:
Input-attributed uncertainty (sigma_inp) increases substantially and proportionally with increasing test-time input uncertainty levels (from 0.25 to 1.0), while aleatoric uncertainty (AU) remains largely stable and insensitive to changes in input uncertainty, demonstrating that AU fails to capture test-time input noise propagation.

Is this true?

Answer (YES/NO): NO